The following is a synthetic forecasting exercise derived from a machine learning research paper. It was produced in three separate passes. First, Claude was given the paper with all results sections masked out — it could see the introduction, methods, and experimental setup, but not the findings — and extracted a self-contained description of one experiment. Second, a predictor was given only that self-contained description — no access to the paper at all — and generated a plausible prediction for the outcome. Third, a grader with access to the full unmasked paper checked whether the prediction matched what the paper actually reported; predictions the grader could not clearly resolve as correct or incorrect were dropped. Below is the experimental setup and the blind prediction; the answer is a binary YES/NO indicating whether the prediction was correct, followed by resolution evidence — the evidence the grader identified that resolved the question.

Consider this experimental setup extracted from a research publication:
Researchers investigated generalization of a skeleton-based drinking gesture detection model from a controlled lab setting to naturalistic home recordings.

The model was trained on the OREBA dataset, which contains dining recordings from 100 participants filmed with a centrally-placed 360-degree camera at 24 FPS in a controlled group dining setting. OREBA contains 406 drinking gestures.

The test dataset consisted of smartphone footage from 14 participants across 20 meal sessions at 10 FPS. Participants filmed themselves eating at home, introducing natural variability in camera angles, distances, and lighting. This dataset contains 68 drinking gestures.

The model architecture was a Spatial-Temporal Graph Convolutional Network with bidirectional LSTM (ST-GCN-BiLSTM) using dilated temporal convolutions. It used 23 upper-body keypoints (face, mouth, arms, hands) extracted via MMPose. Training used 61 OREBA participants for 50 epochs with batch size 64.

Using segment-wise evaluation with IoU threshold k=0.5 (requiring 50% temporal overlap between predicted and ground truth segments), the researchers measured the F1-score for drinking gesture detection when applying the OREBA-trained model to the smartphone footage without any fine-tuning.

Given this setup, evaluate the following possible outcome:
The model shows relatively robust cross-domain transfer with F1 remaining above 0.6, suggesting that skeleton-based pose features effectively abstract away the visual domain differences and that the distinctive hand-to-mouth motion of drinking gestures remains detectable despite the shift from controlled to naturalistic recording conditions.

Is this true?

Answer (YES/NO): YES